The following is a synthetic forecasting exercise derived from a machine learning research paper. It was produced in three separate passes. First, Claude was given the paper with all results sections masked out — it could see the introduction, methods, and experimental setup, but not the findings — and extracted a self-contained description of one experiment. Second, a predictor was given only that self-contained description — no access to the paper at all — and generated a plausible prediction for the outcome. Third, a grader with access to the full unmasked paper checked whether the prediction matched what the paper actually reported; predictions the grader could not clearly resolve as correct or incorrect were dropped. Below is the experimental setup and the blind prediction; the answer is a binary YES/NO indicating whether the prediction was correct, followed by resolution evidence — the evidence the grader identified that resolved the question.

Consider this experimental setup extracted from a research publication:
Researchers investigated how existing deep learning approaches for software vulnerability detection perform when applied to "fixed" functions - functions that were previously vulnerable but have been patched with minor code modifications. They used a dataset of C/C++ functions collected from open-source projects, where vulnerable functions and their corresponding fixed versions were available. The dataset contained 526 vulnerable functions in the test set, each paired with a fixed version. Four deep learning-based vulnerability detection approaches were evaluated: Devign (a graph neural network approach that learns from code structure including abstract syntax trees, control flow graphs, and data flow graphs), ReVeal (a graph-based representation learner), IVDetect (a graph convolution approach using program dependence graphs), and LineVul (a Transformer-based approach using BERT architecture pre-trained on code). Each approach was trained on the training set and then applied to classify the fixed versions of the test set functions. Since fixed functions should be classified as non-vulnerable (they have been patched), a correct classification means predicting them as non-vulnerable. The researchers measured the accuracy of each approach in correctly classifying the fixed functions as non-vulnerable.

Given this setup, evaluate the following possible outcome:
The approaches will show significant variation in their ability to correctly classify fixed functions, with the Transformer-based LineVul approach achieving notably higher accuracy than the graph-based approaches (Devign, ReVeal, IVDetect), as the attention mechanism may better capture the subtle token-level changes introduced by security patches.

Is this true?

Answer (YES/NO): NO